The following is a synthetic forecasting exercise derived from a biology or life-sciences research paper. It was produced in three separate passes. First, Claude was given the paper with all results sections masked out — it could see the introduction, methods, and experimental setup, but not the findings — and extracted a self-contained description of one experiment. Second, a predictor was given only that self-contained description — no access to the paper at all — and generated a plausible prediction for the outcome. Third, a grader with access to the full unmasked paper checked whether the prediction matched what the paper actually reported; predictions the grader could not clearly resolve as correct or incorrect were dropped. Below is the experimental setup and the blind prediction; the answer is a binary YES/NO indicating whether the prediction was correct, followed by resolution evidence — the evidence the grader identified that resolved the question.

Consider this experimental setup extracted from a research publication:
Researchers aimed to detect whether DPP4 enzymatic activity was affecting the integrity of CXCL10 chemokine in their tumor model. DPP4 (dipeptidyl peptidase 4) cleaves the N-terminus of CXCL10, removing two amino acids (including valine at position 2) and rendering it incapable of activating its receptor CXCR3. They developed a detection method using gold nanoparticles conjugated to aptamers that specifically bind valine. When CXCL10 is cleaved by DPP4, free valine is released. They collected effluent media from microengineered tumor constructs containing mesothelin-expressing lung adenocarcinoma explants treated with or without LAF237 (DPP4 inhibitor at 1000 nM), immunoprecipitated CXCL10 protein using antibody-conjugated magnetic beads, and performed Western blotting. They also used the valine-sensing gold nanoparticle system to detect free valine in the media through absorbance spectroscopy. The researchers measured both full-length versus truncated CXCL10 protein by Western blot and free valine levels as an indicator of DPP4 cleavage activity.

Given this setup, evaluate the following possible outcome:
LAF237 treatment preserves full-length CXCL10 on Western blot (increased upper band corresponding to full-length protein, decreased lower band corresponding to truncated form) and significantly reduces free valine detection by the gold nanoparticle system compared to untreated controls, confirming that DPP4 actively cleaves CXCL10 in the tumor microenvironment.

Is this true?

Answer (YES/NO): YES